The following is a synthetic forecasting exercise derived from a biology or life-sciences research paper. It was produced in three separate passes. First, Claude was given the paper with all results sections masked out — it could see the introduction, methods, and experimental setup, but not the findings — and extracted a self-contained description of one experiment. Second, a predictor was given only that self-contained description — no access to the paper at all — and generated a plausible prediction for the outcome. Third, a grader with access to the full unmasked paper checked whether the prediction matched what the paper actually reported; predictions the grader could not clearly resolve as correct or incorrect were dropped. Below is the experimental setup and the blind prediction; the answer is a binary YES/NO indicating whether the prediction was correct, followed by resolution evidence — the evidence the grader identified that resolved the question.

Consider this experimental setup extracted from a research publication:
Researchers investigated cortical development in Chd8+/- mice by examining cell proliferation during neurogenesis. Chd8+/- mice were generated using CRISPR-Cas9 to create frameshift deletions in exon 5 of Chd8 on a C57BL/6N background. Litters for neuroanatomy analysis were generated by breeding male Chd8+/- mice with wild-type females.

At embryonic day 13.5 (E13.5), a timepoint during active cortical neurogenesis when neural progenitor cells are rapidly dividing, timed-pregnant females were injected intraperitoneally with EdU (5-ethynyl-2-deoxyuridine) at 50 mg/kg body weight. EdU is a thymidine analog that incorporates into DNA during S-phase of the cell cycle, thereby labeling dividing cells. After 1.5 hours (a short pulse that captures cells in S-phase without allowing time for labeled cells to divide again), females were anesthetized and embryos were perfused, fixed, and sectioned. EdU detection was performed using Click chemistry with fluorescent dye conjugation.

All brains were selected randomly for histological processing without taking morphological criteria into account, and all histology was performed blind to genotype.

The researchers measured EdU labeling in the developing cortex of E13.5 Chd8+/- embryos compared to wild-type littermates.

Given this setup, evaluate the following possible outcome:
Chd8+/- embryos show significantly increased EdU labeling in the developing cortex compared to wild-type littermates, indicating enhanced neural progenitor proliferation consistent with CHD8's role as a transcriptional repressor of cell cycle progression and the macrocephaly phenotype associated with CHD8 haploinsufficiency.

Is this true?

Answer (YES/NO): YES